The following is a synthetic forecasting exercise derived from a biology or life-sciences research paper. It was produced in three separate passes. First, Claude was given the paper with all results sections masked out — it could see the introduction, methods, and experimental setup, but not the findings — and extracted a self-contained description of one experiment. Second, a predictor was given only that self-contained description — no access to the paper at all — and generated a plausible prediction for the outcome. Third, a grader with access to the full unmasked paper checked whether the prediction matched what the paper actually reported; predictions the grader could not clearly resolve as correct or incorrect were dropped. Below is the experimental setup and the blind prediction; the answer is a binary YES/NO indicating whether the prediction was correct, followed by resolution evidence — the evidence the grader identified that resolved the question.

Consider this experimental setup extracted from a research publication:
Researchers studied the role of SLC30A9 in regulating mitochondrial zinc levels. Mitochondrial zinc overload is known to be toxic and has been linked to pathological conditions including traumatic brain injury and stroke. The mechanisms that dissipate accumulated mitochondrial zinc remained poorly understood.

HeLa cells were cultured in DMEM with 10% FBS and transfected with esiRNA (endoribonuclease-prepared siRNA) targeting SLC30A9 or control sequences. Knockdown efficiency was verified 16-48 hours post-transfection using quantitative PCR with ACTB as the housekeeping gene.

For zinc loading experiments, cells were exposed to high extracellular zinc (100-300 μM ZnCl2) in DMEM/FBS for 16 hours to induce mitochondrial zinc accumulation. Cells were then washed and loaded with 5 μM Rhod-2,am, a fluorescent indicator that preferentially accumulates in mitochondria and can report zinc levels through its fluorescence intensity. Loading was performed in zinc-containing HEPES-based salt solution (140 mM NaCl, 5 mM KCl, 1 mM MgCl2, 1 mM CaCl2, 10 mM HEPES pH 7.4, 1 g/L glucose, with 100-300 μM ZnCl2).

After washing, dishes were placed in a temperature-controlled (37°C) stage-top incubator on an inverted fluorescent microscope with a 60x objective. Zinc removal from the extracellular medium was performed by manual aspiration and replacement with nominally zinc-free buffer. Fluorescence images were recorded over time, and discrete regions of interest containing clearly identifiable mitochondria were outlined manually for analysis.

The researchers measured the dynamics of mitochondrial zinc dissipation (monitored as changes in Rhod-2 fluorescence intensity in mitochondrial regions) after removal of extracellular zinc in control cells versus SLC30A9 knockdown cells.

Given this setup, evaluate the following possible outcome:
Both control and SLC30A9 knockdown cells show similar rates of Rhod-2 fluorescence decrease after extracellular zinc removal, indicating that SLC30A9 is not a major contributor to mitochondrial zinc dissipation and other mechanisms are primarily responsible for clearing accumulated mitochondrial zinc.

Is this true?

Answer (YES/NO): NO